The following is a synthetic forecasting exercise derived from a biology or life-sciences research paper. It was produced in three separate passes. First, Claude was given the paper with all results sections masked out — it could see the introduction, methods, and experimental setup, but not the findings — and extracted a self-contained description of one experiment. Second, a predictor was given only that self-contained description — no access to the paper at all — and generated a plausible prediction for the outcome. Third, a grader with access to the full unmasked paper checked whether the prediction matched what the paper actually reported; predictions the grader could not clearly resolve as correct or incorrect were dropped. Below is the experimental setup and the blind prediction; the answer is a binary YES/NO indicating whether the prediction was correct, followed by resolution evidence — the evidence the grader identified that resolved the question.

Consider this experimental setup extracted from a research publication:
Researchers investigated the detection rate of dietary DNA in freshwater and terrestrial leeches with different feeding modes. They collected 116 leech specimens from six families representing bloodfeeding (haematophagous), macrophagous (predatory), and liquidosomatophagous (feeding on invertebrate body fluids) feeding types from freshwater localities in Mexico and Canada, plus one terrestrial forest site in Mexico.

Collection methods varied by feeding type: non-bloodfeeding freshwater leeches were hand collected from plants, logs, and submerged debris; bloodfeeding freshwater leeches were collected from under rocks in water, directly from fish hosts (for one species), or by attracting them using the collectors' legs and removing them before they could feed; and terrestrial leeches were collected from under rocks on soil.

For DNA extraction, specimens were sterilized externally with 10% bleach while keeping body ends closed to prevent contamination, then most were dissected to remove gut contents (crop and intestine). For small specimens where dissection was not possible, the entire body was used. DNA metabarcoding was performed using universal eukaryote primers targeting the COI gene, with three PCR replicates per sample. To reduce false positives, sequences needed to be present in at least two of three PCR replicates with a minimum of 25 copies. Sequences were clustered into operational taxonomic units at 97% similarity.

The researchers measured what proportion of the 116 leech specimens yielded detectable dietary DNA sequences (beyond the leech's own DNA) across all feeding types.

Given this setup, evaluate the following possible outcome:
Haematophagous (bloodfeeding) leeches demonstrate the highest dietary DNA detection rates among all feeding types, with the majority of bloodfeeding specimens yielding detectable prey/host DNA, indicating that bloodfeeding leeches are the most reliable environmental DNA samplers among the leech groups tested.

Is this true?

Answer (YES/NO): YES